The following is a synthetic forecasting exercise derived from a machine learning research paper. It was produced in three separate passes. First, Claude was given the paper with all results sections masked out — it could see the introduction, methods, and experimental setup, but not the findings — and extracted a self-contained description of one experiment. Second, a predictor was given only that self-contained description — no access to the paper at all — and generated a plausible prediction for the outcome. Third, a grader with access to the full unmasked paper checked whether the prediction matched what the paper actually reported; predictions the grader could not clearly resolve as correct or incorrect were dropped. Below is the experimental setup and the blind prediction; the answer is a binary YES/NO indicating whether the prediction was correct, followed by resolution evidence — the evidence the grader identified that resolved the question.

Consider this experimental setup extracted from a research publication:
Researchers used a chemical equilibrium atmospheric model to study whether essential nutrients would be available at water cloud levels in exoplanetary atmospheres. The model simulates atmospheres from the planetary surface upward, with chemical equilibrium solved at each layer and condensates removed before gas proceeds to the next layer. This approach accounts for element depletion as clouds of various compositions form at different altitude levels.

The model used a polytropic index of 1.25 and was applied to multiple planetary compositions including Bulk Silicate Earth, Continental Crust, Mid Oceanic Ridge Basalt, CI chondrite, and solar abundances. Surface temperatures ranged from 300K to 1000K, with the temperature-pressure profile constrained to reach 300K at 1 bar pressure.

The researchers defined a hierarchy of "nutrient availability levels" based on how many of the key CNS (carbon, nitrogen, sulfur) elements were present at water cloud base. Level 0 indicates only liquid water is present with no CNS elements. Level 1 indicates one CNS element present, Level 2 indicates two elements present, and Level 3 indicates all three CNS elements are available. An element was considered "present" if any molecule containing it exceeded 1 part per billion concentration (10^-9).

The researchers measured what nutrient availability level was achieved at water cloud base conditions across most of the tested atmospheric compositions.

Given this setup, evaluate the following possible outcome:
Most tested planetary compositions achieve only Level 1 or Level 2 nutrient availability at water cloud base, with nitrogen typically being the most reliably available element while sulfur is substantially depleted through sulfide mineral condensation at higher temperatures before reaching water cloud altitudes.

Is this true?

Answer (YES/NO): NO